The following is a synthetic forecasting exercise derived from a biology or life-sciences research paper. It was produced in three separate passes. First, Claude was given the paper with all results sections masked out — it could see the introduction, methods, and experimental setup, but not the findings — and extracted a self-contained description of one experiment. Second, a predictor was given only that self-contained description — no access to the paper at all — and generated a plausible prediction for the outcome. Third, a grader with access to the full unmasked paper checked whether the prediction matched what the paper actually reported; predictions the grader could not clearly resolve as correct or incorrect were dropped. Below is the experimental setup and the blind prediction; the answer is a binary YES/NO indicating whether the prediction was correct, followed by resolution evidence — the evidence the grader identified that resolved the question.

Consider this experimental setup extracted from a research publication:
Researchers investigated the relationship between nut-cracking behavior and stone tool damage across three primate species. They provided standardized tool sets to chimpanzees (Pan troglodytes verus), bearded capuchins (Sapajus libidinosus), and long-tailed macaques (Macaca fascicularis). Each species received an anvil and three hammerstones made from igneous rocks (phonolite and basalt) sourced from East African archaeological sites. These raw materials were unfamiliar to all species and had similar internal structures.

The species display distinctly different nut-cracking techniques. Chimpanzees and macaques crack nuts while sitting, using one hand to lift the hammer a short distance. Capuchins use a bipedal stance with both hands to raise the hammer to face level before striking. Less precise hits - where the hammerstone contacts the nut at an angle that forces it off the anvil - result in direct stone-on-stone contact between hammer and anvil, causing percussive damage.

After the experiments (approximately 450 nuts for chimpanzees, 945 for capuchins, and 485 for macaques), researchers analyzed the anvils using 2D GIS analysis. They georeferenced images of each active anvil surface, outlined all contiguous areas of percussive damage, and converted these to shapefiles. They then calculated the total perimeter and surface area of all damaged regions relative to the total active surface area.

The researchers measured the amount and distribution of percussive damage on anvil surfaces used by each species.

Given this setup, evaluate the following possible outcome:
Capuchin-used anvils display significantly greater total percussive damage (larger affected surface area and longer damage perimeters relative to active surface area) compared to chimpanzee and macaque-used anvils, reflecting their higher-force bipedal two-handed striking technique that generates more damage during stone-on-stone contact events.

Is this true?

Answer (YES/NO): NO